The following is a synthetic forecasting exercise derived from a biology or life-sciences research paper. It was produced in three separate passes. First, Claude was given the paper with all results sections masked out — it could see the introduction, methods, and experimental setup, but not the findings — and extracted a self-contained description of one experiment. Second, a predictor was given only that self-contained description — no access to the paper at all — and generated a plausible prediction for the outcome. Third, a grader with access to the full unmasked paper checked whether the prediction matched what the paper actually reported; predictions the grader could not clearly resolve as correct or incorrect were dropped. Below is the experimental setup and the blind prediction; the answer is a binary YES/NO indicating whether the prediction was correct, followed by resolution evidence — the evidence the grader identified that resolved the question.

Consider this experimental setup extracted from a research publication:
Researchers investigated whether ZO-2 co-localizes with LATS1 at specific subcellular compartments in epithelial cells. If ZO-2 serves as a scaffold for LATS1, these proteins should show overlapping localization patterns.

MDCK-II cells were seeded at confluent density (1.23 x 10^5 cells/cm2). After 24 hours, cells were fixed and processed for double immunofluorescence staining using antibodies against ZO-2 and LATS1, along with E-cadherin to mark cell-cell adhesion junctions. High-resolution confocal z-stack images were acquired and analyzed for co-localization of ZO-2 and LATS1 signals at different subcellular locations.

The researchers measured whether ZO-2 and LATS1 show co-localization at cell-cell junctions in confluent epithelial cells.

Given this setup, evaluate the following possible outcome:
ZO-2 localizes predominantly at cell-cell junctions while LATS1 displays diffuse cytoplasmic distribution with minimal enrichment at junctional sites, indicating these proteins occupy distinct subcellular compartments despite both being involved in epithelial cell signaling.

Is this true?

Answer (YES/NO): NO